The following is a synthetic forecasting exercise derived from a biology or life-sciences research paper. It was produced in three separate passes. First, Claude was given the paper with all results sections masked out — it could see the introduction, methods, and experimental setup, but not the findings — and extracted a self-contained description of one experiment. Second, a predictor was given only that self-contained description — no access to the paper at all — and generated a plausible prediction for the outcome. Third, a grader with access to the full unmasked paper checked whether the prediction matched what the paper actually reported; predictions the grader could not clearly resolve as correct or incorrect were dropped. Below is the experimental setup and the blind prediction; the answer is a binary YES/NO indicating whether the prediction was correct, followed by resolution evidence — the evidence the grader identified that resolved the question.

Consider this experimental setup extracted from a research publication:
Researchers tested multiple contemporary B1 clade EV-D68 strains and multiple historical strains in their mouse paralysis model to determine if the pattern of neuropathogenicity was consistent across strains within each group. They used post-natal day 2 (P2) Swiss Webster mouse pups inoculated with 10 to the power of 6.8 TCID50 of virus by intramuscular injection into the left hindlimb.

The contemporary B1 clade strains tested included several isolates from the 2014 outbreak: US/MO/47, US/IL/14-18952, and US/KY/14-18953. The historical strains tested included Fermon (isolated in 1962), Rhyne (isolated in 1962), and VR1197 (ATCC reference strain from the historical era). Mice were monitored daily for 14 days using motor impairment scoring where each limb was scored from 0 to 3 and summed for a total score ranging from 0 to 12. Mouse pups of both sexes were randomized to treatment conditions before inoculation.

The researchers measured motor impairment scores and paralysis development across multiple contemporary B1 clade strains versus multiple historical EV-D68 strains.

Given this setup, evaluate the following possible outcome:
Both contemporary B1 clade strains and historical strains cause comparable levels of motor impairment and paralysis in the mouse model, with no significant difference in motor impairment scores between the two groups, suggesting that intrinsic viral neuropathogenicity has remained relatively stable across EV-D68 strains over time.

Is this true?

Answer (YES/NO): NO